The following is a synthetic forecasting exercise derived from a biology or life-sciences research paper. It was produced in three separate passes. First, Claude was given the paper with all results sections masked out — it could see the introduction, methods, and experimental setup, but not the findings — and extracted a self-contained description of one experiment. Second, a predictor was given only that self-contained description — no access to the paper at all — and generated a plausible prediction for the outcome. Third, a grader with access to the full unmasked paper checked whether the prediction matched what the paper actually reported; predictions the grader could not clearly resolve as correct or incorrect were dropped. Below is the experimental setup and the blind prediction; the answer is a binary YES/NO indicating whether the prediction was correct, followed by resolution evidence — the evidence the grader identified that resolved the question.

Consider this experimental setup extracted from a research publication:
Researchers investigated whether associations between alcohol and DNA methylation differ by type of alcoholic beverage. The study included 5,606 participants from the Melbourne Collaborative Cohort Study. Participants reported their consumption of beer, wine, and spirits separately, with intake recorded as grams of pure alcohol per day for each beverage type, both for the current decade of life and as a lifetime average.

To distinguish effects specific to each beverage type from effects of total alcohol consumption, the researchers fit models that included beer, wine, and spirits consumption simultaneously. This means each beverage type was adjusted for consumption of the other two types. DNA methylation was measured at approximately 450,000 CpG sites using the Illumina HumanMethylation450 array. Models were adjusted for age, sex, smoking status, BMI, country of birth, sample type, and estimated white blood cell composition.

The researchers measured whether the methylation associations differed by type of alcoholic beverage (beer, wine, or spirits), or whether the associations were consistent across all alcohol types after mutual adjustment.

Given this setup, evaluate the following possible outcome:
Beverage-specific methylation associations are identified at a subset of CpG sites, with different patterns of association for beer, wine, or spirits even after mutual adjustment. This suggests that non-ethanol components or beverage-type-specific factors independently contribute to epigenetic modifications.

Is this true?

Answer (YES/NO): NO